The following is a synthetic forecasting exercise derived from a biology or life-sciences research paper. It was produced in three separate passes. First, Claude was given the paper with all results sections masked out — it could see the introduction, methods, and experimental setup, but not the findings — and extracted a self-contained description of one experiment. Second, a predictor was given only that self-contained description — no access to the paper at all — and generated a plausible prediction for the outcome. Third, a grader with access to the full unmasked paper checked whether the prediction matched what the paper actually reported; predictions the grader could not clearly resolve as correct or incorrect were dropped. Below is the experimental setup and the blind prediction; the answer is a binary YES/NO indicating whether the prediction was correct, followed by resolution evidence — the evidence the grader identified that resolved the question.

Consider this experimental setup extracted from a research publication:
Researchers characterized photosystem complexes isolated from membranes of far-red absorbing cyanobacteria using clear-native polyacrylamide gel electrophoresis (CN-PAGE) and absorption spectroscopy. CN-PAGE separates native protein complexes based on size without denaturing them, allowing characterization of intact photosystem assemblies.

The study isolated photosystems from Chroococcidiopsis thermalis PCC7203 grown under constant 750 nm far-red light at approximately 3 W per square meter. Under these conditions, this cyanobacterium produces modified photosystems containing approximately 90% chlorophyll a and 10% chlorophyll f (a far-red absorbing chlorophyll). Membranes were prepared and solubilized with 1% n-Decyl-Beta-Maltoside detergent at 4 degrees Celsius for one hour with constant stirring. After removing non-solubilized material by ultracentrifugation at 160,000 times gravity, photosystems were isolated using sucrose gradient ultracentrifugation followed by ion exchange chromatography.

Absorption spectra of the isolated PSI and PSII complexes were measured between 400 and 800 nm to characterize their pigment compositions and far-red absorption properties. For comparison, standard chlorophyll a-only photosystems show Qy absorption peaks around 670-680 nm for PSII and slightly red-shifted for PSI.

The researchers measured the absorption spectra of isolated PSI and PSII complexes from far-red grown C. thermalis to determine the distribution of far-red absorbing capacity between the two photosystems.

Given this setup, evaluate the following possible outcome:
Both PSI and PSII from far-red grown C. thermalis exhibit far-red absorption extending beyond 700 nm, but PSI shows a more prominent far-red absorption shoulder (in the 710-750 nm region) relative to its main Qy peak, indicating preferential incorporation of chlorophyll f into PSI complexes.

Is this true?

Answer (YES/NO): YES